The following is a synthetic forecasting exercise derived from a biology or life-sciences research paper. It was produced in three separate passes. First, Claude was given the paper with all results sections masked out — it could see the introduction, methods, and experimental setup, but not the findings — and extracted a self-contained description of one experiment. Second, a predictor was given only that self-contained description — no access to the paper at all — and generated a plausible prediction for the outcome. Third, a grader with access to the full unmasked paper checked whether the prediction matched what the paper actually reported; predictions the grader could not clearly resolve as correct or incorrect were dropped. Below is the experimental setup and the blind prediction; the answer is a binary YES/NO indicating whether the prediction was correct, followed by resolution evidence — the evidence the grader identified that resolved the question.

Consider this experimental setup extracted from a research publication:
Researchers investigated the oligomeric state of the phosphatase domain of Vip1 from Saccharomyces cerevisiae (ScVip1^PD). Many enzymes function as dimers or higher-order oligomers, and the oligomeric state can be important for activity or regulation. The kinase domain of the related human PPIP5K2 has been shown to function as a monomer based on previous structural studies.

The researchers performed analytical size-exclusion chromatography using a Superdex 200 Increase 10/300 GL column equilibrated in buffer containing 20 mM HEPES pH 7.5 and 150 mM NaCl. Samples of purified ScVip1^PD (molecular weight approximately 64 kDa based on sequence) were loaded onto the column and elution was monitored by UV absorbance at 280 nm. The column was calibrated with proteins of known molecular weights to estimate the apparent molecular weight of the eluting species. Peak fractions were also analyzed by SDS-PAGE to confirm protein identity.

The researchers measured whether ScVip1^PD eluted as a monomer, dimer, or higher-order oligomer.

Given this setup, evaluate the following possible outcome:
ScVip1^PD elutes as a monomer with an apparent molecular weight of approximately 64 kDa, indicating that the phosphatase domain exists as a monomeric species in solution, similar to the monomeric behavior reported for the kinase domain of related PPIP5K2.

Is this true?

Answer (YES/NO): YES